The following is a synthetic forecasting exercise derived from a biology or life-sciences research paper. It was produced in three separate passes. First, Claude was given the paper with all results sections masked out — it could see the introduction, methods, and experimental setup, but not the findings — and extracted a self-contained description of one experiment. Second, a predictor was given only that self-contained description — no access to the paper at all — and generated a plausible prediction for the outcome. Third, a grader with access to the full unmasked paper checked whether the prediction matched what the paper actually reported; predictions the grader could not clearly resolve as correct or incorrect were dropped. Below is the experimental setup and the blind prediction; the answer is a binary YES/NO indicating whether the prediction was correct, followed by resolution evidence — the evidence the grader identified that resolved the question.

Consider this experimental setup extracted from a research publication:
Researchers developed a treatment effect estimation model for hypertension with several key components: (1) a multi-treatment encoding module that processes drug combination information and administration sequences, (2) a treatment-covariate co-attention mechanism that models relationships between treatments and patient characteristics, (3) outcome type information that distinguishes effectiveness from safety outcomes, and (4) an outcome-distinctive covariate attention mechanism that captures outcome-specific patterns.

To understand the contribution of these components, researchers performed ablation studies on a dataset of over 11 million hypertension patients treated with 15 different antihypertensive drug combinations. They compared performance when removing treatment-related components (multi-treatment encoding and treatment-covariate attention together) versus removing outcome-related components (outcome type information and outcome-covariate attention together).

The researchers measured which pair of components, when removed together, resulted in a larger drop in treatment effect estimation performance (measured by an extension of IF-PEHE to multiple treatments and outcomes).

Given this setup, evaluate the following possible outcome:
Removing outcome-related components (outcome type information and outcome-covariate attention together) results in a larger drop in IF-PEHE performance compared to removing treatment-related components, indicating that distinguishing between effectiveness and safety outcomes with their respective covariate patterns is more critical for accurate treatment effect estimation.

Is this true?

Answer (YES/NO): NO